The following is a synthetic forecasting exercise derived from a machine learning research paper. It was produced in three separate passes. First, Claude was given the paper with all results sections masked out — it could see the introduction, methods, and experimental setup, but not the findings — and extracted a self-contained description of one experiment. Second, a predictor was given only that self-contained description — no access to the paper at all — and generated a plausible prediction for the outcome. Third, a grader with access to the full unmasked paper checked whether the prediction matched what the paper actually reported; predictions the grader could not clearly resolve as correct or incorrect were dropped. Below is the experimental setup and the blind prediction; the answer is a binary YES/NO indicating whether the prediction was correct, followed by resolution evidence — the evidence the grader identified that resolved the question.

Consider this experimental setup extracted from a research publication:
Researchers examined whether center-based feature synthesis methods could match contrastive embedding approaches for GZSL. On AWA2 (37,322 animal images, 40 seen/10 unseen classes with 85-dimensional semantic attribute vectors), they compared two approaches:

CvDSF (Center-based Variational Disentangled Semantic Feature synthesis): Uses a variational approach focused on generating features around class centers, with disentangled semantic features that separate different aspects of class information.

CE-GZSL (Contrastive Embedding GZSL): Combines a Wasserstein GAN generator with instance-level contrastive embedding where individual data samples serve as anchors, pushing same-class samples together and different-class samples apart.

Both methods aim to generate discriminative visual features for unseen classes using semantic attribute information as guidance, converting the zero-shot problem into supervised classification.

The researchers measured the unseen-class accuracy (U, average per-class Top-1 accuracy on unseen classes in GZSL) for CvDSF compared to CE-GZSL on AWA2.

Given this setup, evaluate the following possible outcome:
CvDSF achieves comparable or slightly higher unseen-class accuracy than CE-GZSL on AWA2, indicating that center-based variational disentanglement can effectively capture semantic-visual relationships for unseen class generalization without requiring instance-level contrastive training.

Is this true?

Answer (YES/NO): YES